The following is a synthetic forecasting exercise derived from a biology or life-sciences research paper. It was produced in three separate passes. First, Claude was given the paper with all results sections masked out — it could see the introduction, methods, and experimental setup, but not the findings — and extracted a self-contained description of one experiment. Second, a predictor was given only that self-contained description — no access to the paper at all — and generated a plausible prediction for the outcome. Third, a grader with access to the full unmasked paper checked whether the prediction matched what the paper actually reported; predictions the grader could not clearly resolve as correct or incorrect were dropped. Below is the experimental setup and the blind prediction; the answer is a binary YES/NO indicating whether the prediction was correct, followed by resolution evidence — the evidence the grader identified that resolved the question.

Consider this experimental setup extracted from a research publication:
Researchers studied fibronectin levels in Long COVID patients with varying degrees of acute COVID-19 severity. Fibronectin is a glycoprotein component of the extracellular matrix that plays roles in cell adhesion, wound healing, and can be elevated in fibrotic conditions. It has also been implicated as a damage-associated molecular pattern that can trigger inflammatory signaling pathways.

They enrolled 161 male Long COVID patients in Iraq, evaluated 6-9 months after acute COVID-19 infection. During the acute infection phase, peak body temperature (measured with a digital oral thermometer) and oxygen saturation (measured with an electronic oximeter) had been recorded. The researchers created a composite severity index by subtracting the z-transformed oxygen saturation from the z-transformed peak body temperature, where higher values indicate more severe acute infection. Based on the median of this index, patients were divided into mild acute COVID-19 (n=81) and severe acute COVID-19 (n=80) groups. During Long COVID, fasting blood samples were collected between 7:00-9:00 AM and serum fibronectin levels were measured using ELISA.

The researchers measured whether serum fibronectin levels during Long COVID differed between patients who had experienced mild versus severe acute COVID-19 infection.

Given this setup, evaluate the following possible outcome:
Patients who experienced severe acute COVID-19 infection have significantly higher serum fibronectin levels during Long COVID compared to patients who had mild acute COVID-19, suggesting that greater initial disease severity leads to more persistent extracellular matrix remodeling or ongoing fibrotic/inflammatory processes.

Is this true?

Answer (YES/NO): YES